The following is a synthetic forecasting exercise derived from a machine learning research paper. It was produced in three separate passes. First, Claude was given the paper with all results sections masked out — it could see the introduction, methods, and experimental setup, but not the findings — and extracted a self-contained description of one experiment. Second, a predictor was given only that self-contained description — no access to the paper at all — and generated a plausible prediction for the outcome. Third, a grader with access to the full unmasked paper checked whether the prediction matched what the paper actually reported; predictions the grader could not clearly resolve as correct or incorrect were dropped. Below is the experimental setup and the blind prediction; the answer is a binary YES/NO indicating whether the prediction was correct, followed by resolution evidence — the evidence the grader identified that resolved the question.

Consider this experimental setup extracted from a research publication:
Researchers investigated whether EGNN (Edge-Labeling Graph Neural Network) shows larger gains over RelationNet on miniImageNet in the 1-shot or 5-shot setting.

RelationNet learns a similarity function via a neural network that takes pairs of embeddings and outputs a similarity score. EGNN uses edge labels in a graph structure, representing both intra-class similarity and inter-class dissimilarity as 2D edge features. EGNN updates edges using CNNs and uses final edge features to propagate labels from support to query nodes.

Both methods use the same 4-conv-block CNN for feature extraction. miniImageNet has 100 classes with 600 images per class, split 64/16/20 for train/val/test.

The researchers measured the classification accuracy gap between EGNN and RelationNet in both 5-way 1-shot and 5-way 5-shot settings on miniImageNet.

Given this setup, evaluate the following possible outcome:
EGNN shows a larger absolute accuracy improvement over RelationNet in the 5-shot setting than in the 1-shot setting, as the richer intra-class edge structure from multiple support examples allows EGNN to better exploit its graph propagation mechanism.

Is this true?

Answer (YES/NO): YES